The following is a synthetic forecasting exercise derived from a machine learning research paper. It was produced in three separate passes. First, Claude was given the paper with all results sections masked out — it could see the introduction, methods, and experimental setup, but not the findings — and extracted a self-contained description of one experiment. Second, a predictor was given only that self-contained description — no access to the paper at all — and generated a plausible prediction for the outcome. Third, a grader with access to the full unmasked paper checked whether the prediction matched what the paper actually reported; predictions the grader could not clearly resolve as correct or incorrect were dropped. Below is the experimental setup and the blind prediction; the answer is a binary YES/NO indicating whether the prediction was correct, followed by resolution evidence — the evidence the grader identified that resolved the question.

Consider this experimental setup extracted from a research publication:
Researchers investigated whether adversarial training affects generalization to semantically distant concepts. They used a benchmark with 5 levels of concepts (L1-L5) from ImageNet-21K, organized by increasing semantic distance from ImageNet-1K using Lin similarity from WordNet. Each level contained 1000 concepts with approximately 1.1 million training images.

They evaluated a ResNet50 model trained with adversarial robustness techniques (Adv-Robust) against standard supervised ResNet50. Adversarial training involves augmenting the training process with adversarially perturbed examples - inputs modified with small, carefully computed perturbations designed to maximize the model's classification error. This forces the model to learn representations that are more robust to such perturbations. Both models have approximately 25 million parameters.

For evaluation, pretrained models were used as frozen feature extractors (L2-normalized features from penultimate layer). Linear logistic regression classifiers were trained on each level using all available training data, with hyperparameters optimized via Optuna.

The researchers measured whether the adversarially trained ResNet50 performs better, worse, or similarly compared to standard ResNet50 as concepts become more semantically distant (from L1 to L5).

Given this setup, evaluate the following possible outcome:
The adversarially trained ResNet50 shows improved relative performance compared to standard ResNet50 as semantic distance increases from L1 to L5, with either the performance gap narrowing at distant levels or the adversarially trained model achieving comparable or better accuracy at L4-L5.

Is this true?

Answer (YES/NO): NO